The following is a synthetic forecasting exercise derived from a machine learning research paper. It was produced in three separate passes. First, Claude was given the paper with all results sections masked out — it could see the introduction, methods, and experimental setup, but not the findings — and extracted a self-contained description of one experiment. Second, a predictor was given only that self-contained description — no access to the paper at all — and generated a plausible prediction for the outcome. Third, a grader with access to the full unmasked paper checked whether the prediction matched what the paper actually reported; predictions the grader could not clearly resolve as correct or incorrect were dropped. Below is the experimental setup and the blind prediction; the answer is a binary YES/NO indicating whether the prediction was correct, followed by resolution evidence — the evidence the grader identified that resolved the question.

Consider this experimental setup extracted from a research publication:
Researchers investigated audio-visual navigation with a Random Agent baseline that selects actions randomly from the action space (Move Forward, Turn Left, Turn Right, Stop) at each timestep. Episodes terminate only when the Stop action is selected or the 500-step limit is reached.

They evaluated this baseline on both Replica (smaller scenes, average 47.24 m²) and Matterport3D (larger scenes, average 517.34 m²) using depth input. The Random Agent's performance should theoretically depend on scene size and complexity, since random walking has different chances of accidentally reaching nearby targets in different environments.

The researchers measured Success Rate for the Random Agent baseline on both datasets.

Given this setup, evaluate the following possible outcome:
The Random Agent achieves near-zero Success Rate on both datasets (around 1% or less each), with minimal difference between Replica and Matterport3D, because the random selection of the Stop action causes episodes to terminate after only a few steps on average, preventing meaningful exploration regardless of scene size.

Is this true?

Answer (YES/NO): NO